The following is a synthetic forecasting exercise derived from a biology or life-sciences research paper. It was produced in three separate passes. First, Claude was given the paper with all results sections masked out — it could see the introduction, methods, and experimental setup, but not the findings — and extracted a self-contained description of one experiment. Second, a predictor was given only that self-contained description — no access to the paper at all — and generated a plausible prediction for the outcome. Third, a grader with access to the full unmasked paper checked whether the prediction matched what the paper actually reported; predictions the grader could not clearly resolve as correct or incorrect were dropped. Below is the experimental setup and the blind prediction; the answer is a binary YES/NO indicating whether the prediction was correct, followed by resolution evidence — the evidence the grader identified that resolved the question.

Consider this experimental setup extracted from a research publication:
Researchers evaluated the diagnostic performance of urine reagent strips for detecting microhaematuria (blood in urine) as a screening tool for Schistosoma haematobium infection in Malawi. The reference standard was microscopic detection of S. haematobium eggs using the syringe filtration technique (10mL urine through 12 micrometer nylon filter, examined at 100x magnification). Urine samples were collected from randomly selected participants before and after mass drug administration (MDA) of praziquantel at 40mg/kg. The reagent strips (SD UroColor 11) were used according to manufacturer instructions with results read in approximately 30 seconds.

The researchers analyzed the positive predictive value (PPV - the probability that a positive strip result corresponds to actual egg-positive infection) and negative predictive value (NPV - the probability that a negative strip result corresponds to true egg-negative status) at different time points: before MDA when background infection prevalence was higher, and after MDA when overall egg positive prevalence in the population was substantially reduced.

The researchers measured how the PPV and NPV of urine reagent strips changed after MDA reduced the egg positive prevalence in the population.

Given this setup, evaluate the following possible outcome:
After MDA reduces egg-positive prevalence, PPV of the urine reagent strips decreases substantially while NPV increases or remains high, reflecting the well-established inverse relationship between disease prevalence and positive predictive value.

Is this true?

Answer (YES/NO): YES